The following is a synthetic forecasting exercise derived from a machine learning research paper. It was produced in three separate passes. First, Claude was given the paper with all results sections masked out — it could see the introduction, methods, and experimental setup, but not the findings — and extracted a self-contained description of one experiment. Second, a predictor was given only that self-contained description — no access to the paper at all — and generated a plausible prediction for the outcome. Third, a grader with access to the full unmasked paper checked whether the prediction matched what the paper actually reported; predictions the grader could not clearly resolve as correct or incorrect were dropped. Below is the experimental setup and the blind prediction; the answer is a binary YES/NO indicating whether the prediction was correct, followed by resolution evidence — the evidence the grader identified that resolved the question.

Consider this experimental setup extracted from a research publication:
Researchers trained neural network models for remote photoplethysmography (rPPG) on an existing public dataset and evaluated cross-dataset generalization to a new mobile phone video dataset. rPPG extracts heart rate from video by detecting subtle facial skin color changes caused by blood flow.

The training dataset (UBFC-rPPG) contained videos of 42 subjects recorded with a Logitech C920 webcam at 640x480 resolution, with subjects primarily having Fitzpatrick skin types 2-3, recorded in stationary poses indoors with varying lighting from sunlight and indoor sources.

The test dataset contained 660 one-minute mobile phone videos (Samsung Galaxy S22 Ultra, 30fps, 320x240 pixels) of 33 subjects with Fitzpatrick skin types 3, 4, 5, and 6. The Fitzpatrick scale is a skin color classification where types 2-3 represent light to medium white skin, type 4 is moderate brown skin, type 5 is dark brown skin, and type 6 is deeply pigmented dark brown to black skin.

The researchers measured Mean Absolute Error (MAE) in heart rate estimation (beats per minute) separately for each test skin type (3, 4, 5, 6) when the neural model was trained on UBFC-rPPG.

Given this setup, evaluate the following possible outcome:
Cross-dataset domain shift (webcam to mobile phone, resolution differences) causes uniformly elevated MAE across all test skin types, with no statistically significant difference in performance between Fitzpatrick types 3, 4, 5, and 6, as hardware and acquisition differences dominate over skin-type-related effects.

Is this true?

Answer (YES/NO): NO